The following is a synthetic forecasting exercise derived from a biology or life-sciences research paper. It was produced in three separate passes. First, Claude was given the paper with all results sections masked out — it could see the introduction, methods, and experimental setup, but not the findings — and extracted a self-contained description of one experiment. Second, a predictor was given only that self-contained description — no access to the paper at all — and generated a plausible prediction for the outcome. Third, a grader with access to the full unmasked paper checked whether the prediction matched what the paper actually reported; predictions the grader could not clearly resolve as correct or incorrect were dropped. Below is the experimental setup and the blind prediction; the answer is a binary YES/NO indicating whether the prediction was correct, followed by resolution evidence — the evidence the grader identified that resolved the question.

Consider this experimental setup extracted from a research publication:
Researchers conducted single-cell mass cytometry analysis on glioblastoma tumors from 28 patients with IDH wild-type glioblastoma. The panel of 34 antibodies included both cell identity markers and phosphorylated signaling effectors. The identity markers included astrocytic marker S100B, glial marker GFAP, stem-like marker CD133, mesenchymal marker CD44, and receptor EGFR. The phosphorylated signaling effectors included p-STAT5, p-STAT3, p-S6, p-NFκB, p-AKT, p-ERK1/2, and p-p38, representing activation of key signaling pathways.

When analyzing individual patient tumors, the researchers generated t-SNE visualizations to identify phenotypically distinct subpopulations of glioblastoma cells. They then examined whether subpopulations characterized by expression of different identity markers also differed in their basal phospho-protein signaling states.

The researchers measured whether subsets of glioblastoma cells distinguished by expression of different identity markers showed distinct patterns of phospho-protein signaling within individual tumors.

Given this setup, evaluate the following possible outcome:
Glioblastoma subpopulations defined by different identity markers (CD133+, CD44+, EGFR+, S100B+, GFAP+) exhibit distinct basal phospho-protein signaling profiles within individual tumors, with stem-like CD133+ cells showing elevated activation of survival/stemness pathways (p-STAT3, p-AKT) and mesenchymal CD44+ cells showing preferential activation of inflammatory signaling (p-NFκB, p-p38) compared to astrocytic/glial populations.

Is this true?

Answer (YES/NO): NO